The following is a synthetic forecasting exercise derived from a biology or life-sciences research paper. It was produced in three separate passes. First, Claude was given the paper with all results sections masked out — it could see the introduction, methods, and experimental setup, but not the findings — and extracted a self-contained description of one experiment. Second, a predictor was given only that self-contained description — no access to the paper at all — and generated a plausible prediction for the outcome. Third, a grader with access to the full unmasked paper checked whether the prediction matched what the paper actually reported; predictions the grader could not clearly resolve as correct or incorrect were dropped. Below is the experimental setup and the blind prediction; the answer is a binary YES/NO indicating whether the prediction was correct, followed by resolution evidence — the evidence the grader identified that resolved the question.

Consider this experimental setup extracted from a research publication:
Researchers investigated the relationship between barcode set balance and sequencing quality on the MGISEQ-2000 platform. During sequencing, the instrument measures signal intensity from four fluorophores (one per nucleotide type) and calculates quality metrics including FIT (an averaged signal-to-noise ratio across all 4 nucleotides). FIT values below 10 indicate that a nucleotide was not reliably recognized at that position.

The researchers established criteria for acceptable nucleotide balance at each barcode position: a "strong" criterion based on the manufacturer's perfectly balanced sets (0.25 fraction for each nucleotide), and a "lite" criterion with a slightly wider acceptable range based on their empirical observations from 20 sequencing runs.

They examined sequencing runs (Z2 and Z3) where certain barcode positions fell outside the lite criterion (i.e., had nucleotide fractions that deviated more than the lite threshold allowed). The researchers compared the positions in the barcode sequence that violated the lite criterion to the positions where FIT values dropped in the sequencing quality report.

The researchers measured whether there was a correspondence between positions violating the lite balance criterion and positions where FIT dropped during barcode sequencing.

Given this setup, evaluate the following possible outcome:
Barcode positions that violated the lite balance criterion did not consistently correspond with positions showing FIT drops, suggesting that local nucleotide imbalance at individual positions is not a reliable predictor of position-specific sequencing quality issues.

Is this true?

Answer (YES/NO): NO